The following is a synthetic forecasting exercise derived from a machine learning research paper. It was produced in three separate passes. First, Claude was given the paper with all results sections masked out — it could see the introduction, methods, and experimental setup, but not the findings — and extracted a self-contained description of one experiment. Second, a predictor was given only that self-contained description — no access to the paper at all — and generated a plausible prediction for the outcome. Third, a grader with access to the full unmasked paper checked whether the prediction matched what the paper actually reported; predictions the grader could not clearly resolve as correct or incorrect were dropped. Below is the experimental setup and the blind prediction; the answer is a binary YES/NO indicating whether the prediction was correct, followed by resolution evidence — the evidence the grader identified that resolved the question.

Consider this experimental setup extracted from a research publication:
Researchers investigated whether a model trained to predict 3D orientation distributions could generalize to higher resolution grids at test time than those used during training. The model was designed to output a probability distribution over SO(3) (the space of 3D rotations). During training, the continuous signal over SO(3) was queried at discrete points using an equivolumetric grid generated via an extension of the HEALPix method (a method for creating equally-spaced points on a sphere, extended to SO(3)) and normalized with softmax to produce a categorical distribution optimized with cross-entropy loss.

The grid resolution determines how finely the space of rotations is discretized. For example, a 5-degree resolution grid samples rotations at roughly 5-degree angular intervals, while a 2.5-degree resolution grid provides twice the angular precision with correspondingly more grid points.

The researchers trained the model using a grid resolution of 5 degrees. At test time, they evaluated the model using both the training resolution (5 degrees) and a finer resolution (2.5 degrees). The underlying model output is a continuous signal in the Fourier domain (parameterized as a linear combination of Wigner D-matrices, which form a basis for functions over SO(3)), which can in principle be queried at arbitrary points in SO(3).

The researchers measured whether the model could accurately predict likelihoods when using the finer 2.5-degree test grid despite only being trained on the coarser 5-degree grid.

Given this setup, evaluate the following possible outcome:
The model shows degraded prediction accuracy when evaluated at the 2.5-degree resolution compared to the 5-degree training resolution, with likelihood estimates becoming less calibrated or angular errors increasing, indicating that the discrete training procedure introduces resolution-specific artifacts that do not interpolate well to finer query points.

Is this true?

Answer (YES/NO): NO